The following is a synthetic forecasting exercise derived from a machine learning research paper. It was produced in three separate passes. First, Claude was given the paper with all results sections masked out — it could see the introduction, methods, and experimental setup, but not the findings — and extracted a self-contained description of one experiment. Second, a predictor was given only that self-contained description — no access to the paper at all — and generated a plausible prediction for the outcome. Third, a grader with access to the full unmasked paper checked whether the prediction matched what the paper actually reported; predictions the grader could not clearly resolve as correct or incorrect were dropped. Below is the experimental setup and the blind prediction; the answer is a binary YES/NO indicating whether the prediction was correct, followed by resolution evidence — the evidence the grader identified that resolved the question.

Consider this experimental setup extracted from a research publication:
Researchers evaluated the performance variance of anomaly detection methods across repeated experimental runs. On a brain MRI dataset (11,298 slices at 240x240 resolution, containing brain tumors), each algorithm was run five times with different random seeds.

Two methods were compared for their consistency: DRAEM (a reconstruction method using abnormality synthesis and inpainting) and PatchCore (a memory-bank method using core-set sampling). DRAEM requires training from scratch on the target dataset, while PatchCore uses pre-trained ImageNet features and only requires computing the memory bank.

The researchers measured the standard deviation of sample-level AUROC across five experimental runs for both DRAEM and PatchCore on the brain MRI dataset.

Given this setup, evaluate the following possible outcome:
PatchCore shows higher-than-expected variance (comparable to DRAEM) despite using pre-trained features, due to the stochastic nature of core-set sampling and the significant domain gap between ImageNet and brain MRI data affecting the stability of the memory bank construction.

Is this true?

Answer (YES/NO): NO